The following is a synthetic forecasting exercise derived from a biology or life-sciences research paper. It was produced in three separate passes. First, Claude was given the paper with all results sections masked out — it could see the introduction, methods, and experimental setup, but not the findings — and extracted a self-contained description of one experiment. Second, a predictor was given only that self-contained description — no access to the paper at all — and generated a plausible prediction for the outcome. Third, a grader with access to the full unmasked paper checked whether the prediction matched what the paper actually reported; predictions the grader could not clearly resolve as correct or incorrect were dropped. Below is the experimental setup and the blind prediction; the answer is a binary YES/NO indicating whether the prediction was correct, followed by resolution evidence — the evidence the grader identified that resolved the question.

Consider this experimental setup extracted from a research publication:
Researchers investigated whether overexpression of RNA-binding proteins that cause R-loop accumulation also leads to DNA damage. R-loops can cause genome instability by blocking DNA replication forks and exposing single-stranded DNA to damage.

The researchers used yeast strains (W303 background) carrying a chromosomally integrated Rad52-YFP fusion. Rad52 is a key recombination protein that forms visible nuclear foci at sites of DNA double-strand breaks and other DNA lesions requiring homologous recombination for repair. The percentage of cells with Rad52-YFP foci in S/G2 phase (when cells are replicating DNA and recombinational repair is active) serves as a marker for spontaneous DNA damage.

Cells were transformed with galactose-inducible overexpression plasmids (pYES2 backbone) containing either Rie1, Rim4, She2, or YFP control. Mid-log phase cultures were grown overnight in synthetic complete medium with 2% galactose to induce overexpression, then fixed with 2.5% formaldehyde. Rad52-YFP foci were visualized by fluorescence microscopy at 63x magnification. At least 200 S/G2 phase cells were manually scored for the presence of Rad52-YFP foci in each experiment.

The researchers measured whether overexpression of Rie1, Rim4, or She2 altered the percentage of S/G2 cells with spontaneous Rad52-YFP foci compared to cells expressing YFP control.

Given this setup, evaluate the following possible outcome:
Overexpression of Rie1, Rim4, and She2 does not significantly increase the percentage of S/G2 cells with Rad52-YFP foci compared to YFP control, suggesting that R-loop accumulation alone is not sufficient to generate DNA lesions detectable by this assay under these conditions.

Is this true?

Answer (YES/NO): NO